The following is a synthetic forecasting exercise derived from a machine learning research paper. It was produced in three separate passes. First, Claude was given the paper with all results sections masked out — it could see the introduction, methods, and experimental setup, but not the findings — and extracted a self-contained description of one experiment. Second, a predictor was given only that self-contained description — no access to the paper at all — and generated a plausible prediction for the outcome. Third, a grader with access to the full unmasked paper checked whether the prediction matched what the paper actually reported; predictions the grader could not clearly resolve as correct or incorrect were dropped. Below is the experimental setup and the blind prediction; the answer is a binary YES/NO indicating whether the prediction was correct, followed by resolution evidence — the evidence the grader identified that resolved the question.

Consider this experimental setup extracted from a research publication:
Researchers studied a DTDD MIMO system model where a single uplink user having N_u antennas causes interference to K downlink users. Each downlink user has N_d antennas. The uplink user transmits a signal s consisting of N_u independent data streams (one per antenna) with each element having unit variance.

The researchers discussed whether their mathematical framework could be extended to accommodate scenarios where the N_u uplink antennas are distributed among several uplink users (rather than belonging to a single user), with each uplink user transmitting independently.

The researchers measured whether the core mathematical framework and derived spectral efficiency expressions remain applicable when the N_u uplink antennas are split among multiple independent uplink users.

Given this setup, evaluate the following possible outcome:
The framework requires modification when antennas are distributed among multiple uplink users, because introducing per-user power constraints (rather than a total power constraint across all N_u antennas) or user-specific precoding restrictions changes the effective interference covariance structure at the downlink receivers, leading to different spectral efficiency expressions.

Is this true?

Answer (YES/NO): NO